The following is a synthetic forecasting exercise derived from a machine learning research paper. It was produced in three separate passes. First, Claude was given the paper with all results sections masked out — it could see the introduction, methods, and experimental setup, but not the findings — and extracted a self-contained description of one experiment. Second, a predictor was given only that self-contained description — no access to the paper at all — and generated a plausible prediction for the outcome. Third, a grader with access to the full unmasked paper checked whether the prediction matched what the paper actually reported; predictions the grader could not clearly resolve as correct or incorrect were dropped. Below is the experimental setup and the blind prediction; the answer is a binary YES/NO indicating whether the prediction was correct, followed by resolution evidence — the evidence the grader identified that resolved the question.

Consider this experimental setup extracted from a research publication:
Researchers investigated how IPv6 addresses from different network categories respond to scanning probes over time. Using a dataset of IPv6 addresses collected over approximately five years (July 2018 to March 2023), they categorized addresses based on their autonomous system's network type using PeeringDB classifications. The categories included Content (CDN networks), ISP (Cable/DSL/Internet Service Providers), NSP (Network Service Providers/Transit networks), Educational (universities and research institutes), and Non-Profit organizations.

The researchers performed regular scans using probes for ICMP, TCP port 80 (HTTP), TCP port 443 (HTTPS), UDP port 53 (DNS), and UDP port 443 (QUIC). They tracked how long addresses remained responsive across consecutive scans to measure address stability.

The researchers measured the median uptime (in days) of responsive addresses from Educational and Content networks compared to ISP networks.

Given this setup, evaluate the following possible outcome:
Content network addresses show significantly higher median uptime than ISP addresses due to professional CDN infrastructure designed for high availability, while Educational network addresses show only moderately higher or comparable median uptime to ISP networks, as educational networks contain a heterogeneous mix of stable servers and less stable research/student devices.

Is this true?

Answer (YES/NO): NO